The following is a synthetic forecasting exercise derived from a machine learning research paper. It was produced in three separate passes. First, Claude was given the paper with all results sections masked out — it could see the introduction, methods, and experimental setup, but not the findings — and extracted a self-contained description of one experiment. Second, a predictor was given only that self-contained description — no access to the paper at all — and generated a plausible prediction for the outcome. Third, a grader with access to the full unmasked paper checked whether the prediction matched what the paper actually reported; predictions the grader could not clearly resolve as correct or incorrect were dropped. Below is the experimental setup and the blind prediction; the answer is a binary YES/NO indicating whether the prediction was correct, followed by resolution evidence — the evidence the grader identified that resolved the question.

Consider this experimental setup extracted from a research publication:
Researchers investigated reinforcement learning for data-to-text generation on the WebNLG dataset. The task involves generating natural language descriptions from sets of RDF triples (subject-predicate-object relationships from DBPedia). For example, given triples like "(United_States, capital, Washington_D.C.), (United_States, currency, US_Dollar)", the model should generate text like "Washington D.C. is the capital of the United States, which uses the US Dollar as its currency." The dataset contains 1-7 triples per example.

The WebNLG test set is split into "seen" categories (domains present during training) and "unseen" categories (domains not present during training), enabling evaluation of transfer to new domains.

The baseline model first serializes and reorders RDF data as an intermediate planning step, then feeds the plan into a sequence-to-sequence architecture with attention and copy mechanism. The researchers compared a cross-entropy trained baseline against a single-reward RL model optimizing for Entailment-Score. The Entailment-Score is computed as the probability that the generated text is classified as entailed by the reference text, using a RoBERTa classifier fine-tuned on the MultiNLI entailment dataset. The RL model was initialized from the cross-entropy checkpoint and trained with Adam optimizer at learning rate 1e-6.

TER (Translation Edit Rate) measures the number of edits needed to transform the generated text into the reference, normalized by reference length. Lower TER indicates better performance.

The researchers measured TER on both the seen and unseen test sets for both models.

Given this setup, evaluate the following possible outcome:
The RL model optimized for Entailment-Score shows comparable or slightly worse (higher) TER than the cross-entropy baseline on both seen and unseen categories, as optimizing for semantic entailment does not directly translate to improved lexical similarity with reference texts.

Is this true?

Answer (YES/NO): YES